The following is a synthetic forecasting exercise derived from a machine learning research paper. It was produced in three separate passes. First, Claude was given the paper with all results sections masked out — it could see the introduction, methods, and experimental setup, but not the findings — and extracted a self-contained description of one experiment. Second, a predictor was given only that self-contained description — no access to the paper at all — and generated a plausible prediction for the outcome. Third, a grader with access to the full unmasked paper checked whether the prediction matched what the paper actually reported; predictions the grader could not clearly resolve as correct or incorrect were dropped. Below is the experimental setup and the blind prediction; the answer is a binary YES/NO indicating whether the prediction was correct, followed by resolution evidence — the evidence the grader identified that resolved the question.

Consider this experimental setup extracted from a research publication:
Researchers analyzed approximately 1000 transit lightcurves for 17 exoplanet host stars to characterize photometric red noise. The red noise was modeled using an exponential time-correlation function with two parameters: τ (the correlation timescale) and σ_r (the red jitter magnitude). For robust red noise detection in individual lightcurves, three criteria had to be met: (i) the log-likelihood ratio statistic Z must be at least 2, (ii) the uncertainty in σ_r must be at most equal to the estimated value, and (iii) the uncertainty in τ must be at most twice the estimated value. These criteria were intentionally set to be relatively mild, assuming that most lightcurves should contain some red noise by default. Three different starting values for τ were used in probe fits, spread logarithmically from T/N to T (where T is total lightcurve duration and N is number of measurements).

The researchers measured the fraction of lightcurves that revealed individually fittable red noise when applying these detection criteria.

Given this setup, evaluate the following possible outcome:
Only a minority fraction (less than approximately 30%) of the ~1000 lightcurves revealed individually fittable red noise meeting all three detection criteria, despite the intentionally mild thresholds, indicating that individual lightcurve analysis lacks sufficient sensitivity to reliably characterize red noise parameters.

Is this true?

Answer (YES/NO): NO